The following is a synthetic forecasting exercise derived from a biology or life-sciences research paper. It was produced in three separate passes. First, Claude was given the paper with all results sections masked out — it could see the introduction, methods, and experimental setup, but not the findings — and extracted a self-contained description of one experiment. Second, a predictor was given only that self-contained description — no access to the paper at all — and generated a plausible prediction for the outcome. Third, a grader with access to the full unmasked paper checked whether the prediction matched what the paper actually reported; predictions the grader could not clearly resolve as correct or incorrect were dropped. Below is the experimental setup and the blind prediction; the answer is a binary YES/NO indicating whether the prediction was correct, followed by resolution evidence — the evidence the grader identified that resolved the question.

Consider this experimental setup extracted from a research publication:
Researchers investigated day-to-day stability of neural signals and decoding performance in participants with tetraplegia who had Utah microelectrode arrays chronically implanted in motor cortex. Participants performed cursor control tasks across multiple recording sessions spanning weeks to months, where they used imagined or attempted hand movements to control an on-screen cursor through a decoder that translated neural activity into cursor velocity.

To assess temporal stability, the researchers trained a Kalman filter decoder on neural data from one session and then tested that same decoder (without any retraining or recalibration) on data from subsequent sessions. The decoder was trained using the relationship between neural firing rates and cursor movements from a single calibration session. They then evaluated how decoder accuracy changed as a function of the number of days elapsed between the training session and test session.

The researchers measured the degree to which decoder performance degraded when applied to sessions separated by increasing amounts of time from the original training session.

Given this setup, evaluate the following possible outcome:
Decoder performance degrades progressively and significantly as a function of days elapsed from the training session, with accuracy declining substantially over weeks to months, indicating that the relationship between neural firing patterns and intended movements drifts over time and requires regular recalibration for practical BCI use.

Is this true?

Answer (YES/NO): NO